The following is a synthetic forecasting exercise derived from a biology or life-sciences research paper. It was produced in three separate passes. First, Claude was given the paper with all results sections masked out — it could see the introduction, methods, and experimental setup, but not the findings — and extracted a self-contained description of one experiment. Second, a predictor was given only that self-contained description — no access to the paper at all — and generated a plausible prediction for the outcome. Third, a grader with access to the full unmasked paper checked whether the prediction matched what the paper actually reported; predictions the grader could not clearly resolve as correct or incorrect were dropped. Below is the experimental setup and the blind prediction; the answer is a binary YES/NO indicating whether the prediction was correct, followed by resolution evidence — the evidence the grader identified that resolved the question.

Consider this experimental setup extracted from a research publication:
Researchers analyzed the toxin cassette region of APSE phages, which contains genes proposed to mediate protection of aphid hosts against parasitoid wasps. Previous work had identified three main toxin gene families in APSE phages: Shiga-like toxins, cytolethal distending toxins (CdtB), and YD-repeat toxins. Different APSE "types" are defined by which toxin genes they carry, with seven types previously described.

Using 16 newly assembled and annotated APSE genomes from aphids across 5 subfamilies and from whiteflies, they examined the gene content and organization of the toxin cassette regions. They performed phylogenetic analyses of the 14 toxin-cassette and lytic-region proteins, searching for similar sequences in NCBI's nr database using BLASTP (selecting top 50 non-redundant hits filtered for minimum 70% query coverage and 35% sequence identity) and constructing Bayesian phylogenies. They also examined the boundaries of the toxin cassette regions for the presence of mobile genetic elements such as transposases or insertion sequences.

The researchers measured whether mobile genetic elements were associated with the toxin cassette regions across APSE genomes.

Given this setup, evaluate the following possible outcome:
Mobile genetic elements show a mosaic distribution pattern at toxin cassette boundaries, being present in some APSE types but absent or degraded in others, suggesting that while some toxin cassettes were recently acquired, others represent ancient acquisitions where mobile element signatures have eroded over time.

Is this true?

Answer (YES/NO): NO